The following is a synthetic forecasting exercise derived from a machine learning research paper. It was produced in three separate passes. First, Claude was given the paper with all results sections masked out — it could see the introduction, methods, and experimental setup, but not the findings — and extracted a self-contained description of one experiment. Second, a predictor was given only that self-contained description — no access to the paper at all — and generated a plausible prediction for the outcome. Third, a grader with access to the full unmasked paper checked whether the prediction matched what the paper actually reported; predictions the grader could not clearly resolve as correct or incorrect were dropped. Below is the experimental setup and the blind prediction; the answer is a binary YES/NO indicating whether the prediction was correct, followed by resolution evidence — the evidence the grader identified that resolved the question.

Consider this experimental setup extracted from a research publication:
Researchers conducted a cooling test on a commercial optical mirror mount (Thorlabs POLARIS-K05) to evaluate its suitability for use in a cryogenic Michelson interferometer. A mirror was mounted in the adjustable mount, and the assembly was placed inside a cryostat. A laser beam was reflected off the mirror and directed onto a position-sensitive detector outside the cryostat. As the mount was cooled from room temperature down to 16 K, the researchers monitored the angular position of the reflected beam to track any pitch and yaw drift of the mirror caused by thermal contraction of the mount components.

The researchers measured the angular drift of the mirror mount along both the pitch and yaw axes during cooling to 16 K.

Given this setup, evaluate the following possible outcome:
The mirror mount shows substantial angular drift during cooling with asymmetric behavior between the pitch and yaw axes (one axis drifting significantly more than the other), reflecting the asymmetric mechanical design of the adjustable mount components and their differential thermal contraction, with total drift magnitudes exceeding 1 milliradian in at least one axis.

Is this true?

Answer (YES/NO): NO